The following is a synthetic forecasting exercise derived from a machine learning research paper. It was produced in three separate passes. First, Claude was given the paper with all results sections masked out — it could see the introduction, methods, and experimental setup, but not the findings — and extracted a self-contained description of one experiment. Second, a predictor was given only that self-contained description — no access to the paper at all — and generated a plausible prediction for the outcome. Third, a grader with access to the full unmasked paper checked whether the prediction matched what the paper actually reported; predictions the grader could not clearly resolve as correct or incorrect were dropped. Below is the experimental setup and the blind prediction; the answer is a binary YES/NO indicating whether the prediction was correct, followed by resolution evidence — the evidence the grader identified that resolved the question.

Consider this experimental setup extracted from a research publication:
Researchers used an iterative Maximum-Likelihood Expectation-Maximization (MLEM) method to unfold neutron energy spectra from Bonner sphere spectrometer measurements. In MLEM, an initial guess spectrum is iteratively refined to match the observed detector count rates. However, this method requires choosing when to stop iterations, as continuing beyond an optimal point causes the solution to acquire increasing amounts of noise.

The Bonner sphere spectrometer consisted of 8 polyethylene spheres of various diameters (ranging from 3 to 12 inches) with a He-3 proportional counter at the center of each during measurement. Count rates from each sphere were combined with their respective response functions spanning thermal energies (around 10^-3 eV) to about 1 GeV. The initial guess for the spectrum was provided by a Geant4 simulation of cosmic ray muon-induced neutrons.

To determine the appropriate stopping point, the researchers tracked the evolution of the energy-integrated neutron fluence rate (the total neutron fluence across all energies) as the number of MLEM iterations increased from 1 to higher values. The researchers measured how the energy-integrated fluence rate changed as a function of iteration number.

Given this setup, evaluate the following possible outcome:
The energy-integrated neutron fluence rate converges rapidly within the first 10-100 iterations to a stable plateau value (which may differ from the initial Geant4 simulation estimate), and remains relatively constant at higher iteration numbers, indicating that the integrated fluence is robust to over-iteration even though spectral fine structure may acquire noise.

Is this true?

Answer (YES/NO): NO